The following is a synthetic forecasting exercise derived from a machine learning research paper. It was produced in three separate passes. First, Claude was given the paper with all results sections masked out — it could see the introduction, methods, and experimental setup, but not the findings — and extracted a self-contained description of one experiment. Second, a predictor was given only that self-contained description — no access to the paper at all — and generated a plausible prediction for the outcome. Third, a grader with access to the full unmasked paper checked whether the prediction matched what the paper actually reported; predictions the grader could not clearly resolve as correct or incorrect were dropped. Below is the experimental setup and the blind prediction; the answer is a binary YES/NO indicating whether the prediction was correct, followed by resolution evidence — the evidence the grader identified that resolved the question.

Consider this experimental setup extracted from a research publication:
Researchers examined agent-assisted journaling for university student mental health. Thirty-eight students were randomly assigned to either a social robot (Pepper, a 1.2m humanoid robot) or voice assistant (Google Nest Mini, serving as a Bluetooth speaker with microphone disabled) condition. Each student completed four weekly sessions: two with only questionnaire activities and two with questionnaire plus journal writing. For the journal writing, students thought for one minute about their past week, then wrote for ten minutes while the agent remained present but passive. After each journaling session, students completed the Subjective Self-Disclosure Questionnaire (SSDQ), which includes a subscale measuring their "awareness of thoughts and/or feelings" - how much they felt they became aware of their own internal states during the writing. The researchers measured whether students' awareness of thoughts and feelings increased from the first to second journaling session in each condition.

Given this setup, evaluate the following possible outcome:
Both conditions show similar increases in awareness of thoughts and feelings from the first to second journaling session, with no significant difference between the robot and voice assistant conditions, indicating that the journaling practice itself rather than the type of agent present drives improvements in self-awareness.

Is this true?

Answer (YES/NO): NO